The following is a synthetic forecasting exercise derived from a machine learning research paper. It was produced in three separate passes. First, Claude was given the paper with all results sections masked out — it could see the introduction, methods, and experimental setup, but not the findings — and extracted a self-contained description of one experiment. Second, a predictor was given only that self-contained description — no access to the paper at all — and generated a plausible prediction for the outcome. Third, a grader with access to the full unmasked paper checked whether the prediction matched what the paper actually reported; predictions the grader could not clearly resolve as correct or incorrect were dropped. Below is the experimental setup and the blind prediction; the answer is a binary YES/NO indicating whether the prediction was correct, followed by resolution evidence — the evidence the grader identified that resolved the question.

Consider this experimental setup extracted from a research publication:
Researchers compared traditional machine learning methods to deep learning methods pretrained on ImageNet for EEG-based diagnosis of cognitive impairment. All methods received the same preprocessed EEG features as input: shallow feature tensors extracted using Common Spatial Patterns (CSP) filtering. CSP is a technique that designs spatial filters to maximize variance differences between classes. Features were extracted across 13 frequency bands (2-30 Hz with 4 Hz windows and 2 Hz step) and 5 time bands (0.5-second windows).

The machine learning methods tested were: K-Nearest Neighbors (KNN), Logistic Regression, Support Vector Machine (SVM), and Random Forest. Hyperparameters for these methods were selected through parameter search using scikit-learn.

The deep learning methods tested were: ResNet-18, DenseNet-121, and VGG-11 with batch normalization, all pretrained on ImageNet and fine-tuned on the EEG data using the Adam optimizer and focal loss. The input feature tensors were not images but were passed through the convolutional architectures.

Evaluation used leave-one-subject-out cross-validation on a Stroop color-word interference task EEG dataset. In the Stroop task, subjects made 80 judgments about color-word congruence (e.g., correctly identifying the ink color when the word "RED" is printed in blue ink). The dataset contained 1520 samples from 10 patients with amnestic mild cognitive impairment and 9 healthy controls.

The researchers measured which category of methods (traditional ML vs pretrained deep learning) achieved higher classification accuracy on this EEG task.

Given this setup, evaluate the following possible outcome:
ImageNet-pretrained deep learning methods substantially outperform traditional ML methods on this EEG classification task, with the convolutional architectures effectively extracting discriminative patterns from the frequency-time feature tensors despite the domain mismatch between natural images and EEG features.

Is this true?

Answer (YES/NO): NO